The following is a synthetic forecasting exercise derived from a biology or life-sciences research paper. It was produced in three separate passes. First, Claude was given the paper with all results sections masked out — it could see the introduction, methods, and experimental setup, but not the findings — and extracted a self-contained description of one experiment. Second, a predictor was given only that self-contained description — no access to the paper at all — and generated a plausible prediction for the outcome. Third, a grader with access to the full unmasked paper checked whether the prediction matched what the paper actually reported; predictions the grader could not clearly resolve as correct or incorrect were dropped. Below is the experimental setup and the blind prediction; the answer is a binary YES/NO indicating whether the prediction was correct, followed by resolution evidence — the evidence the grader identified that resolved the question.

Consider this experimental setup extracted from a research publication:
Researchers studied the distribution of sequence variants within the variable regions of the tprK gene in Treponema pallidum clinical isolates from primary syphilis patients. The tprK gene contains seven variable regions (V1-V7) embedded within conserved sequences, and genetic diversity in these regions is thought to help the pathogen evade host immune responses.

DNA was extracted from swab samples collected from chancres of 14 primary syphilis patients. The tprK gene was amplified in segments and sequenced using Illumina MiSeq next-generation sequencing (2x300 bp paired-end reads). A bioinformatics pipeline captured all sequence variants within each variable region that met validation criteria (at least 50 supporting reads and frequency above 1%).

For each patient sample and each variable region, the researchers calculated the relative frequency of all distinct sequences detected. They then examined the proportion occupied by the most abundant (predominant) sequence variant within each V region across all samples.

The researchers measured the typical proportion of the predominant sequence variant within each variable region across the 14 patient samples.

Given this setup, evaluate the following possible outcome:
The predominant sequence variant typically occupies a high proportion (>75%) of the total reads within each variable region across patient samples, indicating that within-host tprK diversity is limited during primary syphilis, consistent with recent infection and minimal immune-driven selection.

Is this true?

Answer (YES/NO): YES